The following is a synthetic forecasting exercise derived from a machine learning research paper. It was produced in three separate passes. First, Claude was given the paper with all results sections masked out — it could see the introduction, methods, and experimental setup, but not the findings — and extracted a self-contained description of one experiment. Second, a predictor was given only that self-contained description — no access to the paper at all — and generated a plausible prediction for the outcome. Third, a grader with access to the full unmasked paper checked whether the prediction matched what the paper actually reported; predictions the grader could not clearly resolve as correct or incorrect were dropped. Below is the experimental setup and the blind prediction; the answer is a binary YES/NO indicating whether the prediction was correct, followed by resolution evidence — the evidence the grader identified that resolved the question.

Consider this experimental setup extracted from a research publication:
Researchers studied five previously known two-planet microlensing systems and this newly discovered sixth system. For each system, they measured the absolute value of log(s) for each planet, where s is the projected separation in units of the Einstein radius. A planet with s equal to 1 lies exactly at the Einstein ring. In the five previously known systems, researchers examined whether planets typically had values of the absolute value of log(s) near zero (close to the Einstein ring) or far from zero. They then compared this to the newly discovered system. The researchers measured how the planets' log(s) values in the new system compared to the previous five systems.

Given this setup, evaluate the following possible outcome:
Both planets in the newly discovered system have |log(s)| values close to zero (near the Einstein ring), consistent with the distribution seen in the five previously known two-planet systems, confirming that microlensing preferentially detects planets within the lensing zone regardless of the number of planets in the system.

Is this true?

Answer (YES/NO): NO